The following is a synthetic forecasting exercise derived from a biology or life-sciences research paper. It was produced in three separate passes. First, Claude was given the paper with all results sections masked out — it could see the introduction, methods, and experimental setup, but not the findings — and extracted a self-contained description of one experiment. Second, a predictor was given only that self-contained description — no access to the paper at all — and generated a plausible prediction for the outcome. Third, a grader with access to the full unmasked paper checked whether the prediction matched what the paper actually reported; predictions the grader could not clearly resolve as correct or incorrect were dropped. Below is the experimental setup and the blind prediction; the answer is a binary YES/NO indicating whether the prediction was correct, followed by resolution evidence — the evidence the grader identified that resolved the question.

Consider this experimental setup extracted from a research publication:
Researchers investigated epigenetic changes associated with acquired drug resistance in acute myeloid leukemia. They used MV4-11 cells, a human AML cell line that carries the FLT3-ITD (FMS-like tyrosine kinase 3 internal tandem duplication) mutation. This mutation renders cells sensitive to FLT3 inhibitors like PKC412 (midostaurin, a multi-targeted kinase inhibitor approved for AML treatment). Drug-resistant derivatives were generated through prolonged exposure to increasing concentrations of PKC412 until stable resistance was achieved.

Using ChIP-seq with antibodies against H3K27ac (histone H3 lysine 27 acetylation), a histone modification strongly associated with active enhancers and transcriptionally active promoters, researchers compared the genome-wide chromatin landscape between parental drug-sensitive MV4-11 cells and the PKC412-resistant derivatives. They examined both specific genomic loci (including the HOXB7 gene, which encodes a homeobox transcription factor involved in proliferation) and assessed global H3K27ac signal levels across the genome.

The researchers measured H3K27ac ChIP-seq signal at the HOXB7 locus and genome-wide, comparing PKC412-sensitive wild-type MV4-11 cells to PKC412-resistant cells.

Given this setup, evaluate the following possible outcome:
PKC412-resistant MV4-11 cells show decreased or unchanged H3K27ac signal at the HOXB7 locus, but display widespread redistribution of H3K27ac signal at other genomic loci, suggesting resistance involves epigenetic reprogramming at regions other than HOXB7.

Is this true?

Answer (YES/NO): NO